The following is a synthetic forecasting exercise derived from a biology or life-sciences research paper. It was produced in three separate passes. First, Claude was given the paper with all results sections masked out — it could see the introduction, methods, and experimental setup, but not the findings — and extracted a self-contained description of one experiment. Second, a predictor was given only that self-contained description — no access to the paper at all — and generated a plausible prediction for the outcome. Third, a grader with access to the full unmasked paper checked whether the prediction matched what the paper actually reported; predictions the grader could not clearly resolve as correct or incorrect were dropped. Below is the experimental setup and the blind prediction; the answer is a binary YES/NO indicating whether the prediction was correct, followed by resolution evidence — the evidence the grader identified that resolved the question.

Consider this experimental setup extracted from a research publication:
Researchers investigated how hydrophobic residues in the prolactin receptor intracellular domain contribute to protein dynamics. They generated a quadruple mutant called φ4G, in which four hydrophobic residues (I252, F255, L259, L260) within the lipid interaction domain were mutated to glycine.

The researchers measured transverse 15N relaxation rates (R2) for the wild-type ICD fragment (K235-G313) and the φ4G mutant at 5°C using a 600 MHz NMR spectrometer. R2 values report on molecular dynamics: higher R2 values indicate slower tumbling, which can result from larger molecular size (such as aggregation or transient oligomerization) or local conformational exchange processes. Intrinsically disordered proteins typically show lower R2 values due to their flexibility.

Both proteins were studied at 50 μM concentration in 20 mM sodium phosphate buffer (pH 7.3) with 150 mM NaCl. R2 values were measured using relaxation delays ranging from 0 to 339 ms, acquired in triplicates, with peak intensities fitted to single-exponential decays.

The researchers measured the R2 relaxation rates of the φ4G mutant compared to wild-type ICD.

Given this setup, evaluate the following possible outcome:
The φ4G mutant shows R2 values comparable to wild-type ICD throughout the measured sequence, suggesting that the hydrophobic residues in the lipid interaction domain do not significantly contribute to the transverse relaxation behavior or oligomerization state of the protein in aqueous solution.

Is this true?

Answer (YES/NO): YES